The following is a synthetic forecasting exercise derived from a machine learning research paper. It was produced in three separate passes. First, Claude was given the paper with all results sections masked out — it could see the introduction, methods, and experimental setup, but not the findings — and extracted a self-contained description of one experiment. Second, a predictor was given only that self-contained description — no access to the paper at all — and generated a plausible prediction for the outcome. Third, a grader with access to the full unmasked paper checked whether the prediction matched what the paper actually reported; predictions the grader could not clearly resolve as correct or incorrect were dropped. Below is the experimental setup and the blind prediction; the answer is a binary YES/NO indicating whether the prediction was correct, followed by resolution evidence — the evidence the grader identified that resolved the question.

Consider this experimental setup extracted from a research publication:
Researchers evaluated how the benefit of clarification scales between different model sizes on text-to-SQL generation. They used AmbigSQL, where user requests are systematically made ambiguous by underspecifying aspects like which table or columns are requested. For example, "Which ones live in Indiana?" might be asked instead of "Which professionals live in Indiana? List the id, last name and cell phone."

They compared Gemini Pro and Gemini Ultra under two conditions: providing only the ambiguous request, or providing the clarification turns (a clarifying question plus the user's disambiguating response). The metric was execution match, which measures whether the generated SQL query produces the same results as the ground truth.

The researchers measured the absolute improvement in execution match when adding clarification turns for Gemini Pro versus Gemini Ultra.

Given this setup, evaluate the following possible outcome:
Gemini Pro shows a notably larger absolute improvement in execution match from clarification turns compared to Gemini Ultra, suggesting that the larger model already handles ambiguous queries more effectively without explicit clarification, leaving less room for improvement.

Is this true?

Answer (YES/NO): NO